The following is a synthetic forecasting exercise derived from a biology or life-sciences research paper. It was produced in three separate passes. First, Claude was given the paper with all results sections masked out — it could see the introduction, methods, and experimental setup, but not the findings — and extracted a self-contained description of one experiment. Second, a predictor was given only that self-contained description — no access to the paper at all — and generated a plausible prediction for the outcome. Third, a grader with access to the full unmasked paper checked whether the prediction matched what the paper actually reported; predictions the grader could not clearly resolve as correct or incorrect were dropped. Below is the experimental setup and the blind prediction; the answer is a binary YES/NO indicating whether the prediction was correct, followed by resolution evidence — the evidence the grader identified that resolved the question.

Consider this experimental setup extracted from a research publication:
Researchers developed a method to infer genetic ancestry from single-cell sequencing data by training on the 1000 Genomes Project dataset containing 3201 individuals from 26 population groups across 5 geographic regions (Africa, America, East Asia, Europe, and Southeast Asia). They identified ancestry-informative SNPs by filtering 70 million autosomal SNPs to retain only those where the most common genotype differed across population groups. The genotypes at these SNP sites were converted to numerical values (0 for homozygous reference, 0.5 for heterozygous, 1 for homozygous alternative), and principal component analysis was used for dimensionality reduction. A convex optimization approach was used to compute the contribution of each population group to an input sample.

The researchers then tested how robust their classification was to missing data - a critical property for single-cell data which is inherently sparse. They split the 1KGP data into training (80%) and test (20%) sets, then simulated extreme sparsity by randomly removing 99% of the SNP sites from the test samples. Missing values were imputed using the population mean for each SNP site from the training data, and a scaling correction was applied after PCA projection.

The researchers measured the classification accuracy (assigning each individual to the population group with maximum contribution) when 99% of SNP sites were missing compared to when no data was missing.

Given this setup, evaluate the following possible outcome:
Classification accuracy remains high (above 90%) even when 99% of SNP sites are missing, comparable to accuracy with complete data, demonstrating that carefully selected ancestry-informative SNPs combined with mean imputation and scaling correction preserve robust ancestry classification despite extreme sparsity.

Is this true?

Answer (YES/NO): NO